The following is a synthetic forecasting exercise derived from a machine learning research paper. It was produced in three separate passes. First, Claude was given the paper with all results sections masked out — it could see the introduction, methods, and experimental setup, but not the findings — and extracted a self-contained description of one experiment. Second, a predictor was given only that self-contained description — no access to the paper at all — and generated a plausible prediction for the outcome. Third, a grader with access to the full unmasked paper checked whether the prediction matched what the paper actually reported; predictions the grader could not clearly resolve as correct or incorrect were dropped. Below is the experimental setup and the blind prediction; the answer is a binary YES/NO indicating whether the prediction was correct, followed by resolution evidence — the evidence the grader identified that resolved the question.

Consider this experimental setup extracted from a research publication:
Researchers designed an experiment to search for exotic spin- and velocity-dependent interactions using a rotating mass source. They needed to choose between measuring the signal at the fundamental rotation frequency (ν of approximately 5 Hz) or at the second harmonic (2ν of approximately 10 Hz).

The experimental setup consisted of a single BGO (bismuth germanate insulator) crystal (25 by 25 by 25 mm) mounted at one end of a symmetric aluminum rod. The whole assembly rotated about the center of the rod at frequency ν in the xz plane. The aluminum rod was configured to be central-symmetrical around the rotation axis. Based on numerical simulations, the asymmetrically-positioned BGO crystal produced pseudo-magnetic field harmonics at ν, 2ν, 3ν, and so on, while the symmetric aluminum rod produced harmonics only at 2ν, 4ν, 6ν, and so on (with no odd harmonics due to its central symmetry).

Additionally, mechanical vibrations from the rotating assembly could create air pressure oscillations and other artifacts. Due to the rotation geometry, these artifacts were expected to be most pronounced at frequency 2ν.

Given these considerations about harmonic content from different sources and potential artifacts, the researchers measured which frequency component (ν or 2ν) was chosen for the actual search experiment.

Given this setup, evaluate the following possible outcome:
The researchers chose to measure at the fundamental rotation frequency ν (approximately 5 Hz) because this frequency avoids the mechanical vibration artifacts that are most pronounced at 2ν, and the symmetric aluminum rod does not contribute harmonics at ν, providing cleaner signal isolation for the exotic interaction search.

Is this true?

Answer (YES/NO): YES